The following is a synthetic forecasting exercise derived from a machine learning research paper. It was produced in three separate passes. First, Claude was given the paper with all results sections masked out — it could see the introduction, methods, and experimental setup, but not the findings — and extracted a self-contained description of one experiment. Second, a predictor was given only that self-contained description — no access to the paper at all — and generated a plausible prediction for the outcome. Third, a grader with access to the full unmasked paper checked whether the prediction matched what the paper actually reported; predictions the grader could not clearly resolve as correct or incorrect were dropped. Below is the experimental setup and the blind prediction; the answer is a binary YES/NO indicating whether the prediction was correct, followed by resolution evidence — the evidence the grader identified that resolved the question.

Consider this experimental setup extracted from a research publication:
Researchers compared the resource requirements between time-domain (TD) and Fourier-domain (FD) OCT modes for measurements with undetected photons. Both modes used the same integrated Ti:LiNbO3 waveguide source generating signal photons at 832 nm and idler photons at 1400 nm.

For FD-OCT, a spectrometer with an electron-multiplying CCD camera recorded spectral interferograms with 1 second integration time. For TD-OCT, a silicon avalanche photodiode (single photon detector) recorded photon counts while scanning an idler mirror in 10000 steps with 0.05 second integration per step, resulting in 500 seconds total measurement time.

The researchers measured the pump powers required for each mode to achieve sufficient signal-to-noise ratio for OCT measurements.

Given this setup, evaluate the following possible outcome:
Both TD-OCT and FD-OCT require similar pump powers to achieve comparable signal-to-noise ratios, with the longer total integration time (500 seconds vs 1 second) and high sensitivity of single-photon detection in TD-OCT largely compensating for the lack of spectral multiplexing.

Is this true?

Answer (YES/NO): NO